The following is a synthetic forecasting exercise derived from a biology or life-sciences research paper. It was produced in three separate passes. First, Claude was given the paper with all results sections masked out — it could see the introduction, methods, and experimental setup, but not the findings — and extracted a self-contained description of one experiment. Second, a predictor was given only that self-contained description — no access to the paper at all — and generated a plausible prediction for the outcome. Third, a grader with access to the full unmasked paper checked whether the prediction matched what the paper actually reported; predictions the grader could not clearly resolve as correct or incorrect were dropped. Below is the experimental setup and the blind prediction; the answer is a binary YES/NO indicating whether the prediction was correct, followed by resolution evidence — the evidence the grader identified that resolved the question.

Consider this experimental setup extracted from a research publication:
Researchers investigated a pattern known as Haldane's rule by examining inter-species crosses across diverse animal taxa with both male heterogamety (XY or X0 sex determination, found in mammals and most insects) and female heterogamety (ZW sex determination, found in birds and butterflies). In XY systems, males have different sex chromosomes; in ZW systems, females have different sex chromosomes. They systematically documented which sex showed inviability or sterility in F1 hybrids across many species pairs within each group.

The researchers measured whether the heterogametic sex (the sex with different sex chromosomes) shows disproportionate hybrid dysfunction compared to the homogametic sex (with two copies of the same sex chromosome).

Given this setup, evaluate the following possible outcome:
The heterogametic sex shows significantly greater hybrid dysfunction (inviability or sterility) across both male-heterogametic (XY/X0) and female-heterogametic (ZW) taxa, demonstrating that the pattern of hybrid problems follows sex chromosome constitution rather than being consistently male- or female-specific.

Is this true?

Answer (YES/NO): YES